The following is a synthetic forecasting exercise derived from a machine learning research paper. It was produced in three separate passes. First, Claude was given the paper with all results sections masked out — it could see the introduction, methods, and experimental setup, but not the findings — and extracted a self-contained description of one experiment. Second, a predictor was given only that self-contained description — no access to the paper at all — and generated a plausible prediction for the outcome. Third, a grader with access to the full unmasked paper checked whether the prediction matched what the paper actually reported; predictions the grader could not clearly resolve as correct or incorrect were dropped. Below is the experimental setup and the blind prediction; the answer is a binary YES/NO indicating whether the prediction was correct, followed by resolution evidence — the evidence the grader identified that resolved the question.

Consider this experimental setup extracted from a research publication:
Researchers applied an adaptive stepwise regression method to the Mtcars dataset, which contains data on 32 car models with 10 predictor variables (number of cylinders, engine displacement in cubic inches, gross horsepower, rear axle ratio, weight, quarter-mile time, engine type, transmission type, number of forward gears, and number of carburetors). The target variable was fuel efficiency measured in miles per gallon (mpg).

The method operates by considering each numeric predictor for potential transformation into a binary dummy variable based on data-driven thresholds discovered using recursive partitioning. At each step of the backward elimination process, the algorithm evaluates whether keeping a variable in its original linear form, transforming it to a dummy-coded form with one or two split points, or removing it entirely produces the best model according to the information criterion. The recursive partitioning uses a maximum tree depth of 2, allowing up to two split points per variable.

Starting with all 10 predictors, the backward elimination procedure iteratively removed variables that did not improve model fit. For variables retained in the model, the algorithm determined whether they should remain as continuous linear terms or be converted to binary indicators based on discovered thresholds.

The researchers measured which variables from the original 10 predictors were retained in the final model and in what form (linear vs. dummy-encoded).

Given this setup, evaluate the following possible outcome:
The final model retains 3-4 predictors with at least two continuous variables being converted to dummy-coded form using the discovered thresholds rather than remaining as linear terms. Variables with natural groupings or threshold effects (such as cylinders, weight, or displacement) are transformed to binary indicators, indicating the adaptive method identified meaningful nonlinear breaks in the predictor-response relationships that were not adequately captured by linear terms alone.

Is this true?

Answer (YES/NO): NO